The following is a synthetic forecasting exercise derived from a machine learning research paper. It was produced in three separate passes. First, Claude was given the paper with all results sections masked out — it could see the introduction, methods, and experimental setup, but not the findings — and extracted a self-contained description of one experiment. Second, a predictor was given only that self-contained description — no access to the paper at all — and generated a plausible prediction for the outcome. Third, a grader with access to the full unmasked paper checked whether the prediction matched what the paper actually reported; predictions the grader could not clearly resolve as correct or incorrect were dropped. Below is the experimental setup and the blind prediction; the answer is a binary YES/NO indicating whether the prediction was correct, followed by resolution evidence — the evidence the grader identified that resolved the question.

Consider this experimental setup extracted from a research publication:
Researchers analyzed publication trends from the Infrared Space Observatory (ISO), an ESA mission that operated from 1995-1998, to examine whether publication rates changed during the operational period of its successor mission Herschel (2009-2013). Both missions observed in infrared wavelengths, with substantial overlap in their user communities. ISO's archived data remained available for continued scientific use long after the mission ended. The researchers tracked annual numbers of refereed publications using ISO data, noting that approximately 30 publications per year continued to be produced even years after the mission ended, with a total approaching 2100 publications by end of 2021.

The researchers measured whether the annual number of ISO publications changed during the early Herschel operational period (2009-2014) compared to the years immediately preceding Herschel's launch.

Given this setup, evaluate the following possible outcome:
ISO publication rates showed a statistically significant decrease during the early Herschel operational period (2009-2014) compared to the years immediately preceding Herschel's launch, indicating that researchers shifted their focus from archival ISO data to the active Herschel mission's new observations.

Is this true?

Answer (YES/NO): NO